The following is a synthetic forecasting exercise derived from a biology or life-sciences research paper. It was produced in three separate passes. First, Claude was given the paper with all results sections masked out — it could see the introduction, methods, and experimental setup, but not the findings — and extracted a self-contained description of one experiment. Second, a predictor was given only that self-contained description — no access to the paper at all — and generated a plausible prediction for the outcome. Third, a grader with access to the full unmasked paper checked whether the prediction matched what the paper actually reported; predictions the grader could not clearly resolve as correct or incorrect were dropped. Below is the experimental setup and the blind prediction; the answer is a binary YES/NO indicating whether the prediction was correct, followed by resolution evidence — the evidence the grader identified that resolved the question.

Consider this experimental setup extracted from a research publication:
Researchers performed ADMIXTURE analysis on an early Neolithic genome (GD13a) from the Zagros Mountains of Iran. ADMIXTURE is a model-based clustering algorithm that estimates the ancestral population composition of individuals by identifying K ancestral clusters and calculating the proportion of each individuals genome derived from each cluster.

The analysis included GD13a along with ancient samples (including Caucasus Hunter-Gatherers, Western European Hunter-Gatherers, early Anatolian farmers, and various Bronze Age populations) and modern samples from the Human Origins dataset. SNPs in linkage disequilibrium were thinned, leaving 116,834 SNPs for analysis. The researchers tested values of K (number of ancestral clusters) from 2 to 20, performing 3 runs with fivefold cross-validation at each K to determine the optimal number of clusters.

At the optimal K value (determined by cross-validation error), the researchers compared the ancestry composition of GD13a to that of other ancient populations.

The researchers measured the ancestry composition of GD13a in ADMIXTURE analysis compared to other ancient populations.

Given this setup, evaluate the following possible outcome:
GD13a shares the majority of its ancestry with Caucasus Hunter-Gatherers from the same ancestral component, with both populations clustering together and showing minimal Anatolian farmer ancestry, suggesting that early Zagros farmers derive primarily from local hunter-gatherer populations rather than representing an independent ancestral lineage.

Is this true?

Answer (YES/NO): NO